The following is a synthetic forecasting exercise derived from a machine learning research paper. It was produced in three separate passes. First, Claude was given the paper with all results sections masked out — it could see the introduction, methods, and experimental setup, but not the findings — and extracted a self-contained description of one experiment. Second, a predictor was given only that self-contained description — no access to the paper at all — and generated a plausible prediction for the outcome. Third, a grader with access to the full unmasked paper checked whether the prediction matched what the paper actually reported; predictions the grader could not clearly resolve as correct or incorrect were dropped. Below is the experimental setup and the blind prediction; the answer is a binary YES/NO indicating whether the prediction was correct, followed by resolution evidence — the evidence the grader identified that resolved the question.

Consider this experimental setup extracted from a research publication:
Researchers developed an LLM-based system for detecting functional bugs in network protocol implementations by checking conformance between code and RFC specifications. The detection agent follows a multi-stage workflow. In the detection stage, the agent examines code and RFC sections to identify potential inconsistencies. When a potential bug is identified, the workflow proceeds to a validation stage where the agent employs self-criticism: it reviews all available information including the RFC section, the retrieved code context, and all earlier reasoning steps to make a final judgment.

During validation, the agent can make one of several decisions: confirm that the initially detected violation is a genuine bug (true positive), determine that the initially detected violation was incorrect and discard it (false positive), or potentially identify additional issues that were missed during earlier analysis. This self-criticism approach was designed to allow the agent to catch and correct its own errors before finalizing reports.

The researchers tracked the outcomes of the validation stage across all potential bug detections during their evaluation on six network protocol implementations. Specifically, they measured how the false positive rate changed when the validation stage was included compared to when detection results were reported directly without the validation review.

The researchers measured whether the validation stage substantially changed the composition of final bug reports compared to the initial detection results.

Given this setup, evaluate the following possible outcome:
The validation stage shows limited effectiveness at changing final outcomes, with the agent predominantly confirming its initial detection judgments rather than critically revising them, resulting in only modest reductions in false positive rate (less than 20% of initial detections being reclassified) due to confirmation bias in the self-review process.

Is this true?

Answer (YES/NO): NO